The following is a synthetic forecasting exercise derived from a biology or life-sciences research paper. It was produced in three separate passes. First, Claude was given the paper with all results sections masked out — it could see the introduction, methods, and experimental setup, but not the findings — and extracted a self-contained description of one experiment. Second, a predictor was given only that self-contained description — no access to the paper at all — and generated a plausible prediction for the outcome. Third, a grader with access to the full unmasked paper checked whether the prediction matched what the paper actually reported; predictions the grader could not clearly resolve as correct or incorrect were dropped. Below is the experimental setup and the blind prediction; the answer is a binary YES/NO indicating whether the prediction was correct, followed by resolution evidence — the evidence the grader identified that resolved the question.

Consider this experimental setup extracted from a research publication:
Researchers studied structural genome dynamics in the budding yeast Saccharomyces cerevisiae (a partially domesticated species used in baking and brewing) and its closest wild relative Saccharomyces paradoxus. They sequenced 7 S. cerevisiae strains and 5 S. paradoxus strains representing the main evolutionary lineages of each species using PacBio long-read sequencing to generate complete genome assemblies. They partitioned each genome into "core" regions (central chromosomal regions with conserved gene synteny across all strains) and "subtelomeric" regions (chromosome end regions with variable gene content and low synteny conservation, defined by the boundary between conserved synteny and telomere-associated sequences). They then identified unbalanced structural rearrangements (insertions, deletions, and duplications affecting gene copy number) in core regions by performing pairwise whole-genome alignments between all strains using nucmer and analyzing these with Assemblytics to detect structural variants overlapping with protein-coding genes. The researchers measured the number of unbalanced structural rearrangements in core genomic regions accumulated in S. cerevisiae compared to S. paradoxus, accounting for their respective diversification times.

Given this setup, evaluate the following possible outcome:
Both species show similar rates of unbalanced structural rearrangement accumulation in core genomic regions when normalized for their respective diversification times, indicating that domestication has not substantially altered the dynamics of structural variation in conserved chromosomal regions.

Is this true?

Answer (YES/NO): NO